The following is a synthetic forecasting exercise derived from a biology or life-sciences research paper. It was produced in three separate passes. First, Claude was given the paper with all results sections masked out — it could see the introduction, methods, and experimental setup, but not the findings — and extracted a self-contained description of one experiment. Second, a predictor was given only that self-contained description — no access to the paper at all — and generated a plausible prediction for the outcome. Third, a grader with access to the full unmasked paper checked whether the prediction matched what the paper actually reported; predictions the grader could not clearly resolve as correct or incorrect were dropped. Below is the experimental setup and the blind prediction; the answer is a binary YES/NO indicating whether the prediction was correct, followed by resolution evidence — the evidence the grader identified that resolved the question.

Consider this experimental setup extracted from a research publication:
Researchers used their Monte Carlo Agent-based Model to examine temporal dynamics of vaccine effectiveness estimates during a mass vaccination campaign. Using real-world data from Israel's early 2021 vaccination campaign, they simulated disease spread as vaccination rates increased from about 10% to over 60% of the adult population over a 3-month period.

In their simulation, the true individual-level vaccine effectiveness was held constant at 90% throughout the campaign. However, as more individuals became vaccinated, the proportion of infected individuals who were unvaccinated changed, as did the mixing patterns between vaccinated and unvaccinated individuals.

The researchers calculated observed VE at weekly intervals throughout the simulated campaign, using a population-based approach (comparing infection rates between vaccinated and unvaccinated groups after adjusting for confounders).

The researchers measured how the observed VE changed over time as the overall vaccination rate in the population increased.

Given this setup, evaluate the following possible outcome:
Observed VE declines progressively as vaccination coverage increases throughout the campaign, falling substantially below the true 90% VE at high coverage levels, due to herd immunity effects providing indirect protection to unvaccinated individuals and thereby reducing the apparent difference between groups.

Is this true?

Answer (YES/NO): NO